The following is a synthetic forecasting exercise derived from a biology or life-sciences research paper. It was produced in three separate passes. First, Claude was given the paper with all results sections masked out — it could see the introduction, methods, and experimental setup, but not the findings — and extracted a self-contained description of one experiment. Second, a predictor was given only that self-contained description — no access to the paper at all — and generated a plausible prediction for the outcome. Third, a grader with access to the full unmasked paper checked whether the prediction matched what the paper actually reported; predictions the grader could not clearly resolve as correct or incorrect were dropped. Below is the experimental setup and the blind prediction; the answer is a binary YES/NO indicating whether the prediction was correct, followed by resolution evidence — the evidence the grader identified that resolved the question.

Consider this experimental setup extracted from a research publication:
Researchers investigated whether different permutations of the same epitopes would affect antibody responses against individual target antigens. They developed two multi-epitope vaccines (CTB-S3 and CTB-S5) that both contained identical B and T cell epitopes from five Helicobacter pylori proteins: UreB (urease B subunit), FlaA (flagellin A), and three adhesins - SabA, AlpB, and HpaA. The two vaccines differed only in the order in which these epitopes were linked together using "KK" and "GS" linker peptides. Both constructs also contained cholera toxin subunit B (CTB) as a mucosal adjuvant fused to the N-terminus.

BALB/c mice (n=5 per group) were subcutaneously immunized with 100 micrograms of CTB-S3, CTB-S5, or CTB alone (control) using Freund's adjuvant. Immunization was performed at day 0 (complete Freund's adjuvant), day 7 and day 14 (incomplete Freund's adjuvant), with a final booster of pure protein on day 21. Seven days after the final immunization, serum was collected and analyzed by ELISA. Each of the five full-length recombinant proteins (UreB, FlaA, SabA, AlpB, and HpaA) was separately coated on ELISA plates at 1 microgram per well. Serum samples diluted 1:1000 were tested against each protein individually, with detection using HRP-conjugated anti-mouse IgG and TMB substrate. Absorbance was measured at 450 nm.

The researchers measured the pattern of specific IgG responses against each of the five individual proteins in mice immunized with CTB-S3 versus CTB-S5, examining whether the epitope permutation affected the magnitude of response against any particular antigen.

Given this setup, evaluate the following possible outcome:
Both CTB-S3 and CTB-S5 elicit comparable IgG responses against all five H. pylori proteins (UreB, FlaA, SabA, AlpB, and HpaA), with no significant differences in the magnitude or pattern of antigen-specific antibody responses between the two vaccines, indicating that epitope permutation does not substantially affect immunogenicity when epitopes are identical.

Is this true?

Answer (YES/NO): YES